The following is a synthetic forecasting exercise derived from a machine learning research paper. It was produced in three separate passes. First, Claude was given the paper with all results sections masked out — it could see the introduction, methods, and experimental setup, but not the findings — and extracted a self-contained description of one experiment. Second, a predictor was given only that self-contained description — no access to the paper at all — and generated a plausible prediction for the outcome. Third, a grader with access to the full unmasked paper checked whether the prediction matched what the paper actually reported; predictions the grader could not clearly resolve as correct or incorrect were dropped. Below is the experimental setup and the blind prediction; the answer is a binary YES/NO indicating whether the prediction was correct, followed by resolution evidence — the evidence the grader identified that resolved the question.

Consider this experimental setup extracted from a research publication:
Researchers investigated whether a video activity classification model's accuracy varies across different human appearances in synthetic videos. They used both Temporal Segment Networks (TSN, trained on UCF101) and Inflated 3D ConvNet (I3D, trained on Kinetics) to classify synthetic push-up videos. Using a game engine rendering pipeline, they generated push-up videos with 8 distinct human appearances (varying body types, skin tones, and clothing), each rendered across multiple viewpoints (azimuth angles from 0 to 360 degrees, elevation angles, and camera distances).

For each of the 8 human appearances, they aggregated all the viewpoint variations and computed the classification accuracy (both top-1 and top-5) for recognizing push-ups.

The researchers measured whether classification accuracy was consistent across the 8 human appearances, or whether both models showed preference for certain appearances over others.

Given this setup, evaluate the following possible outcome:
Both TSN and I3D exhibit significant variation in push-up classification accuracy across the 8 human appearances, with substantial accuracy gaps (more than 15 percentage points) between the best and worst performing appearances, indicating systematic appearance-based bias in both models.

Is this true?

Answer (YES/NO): YES